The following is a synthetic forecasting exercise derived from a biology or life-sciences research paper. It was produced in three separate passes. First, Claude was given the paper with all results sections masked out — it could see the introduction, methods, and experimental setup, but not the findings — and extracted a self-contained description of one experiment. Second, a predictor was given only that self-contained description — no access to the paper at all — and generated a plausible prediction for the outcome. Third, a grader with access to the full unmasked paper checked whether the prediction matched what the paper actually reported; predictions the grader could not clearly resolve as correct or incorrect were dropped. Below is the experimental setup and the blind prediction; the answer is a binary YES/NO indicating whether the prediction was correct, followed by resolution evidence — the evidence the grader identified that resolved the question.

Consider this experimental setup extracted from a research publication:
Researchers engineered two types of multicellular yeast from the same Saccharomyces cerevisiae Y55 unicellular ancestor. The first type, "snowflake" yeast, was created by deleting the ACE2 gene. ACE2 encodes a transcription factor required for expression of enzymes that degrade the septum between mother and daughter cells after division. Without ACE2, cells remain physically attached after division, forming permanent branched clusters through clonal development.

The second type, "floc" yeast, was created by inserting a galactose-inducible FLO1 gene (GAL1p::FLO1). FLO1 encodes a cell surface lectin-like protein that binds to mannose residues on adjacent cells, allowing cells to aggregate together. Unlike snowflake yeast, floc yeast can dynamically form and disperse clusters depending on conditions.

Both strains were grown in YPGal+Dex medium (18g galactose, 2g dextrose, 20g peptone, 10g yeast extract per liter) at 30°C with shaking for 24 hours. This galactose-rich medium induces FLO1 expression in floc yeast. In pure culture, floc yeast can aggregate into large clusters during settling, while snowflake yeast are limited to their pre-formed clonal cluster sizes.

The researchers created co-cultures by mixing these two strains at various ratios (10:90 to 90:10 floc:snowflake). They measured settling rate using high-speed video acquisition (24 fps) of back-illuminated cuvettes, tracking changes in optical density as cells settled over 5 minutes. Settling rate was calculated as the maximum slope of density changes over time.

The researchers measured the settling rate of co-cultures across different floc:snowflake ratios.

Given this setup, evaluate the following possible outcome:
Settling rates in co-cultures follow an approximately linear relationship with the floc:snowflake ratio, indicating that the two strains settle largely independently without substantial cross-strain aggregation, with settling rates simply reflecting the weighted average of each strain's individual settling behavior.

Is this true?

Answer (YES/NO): NO